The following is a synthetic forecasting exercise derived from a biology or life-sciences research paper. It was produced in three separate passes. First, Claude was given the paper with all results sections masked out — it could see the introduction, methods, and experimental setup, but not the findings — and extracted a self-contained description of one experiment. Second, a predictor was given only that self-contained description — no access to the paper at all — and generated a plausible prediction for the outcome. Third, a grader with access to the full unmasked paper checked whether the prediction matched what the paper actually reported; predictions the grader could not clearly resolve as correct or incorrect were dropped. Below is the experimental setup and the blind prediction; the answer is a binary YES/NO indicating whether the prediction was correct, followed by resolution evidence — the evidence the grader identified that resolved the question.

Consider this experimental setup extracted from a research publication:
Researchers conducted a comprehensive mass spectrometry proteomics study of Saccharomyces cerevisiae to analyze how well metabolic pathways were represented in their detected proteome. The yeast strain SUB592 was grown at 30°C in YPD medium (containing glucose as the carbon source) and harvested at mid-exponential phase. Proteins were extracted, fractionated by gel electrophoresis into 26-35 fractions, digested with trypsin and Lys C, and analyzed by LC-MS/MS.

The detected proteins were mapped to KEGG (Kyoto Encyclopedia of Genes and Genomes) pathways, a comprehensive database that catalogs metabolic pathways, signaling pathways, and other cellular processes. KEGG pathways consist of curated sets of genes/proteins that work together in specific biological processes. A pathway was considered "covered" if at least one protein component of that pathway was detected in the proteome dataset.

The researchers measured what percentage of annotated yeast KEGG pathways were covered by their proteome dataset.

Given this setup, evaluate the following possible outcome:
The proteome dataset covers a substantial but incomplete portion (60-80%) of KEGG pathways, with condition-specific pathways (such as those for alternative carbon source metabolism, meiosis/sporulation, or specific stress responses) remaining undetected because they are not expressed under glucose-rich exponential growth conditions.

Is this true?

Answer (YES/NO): NO